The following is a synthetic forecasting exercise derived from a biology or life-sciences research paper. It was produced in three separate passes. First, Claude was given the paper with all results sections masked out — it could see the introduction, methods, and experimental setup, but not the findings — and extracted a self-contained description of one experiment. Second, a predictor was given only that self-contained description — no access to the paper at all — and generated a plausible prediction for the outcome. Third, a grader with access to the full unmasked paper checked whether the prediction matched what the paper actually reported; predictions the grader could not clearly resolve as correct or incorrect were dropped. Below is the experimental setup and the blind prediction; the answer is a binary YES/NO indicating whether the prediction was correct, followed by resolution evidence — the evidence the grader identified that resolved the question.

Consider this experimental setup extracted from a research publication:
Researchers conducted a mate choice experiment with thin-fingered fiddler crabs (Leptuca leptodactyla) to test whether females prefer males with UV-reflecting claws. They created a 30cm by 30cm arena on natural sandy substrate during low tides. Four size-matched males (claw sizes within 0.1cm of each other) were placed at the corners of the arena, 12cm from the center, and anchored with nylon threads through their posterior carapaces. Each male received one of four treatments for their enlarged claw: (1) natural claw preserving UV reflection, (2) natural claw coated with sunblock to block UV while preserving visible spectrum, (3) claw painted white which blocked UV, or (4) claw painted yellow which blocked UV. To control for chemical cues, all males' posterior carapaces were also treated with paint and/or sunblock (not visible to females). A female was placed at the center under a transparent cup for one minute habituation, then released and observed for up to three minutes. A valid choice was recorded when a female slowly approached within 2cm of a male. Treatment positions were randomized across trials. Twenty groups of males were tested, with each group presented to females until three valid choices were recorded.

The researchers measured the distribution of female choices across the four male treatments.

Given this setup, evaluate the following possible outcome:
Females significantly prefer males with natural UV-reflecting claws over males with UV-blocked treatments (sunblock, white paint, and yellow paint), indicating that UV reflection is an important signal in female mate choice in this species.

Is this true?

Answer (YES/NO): YES